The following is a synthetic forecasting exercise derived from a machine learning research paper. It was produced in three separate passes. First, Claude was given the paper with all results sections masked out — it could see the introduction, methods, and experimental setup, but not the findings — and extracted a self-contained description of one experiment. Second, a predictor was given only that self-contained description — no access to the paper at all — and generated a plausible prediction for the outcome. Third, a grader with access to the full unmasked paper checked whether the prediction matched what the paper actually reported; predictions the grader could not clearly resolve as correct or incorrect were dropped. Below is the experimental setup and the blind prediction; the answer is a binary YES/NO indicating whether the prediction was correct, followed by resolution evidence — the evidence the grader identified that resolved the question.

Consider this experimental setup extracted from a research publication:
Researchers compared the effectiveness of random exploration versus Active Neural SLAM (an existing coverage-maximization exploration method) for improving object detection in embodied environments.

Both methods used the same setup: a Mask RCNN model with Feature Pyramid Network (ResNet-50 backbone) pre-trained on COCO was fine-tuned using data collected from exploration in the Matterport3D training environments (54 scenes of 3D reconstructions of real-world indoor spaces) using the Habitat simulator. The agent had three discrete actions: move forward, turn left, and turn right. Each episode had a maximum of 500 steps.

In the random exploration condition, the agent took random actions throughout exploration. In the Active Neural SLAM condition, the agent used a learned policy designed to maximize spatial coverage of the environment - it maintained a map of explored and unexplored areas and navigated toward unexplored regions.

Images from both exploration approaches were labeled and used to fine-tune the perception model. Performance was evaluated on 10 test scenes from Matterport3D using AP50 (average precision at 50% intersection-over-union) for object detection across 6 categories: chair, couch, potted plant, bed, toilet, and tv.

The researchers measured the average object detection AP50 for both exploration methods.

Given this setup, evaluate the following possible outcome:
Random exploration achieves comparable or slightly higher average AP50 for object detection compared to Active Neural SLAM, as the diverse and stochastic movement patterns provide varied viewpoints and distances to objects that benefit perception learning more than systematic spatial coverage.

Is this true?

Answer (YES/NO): NO